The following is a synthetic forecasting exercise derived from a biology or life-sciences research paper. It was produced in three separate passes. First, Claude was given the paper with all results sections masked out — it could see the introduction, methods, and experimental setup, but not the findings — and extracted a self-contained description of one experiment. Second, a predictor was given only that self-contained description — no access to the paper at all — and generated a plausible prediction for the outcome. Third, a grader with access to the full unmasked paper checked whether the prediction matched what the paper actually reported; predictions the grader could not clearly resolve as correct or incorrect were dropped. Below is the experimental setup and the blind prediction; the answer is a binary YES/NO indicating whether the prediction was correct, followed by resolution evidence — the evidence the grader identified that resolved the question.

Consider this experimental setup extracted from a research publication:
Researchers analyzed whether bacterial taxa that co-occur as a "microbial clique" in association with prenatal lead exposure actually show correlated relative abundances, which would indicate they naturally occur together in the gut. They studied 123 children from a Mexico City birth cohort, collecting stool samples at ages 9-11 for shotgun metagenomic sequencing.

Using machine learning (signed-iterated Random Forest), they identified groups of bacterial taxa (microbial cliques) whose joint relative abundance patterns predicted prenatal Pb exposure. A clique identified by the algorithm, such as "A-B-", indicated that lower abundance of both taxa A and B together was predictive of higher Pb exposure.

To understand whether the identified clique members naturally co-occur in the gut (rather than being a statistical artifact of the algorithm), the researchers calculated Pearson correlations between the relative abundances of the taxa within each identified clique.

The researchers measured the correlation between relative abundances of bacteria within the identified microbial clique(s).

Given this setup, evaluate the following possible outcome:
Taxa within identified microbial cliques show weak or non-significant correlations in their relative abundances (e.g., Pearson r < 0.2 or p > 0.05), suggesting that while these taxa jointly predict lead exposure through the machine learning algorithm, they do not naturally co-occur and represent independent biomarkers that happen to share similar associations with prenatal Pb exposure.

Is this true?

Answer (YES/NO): YES